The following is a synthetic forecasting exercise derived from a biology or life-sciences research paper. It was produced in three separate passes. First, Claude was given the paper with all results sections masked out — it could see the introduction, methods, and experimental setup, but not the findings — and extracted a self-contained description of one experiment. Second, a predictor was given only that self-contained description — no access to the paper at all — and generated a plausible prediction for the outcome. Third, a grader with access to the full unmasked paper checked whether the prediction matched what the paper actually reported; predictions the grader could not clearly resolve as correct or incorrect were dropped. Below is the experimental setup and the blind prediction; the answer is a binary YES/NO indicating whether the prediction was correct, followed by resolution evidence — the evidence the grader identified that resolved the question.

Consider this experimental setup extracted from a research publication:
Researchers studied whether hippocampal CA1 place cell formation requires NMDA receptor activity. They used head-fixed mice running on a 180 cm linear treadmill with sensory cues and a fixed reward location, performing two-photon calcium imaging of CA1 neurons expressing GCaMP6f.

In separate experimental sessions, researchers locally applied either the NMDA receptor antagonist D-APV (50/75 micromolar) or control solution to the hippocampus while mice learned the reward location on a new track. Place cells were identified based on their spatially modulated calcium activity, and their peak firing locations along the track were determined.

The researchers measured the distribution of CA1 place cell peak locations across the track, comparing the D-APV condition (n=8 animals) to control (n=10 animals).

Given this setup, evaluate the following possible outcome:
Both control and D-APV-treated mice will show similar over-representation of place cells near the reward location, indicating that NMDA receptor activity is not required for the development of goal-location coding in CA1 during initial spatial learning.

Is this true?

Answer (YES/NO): NO